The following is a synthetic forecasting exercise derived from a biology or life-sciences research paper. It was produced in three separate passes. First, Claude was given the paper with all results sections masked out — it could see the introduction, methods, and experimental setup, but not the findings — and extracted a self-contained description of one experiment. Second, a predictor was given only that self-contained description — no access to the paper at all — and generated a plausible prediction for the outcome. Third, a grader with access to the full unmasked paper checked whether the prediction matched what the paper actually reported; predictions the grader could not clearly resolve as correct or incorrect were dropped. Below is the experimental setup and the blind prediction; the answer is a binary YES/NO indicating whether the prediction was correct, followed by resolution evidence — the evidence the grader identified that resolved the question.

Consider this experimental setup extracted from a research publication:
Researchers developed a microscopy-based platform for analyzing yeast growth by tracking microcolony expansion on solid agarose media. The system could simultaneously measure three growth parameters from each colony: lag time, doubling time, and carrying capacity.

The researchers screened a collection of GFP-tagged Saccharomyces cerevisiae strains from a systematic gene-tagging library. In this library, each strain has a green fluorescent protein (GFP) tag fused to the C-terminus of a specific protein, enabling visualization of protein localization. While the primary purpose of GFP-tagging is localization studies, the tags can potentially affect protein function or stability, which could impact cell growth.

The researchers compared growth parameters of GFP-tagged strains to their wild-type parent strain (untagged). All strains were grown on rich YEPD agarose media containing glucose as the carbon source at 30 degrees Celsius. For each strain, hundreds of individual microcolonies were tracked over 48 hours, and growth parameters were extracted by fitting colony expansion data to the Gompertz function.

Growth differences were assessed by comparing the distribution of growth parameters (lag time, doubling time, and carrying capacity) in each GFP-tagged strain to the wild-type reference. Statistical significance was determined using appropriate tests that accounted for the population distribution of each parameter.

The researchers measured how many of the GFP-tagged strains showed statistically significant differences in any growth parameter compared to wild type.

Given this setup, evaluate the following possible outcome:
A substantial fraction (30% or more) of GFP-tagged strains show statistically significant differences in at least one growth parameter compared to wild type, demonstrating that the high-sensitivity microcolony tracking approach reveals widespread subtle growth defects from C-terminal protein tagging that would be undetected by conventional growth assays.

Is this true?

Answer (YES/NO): YES